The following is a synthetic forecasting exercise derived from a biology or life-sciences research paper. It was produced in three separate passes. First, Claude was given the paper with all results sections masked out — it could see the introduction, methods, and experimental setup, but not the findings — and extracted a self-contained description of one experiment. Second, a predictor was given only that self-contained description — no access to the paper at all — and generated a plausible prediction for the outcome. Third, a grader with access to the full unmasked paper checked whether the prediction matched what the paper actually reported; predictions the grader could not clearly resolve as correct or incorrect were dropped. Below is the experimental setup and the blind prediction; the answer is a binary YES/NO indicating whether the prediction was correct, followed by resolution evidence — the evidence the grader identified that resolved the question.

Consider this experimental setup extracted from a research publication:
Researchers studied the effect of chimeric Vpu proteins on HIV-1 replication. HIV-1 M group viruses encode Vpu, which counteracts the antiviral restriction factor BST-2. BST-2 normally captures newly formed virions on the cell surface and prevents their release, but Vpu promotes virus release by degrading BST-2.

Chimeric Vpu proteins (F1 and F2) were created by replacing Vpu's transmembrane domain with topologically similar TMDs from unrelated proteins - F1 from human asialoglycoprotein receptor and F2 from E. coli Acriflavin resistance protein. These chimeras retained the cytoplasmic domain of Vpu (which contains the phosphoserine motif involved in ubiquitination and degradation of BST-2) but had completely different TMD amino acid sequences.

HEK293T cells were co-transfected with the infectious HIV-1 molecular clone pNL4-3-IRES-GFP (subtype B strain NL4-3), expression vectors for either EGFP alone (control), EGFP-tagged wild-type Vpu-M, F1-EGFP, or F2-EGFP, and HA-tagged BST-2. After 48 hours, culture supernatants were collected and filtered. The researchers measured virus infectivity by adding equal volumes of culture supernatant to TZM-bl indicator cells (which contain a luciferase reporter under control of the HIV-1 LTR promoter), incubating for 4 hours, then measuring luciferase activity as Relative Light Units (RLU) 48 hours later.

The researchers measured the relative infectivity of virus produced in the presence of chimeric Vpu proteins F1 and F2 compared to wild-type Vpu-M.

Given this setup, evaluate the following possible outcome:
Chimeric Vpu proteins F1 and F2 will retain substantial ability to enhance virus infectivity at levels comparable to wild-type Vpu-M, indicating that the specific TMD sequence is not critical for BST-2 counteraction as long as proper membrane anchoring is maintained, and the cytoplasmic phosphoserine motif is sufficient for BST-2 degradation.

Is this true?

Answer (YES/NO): NO